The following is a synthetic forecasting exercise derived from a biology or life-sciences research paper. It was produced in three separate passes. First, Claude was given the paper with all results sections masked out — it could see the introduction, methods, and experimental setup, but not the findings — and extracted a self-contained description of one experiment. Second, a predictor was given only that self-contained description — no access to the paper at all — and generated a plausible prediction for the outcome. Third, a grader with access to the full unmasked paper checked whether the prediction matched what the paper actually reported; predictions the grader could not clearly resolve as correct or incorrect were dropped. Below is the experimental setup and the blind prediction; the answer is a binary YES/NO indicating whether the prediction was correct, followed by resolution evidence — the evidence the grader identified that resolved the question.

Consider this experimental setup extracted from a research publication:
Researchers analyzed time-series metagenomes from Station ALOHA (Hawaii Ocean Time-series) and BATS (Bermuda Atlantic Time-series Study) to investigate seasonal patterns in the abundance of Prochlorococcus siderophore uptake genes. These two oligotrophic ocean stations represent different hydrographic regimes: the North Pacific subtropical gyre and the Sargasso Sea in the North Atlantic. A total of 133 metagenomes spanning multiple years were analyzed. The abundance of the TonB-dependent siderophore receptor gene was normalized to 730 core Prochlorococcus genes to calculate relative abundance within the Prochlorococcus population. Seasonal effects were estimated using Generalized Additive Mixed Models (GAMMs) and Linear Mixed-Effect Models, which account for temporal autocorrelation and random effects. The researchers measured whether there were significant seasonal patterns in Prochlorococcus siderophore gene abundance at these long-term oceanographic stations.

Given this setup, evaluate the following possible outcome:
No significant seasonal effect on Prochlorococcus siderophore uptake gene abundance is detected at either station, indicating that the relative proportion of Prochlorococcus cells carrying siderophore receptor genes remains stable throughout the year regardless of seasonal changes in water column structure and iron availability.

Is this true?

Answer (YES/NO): NO